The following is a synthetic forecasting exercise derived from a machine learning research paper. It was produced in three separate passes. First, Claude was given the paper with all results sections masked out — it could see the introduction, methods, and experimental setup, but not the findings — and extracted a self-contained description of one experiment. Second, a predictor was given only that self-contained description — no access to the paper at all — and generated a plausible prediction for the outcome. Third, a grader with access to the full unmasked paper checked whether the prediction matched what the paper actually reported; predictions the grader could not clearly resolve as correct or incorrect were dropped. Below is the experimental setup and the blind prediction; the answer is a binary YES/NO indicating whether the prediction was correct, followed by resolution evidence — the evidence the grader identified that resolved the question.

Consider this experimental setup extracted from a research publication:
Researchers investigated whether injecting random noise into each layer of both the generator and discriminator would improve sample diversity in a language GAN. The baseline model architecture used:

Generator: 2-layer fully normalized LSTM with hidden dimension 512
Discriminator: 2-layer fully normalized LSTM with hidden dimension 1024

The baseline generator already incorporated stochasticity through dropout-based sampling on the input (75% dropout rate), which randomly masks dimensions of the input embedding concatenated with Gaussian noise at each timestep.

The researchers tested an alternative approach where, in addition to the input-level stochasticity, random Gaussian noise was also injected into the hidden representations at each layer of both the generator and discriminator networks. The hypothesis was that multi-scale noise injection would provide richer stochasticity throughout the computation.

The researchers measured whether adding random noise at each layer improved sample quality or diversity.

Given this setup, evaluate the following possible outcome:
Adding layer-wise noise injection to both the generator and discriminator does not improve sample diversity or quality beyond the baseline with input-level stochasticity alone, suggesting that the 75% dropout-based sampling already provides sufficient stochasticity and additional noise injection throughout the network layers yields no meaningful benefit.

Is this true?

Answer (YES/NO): YES